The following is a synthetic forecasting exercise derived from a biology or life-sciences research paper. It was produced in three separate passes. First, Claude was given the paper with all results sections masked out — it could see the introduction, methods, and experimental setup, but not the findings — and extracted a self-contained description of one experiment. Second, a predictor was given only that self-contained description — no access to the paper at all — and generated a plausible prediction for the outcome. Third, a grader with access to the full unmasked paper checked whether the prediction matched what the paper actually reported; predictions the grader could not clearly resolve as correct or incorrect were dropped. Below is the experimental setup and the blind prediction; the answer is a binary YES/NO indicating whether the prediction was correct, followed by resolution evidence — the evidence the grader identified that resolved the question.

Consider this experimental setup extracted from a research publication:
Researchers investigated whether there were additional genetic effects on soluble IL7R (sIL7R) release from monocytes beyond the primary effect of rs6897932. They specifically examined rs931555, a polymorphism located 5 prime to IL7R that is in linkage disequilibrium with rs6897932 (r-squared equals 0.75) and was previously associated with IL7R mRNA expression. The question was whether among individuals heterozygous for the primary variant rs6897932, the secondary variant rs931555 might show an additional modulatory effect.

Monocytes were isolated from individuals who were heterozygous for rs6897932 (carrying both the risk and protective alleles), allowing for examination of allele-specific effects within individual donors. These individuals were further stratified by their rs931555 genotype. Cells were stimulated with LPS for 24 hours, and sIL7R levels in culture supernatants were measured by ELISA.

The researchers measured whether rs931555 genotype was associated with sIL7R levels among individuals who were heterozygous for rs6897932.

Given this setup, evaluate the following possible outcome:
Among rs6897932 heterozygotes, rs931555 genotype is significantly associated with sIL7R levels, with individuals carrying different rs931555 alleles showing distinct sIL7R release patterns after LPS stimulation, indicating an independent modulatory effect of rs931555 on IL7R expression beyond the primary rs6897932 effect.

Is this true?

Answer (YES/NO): YES